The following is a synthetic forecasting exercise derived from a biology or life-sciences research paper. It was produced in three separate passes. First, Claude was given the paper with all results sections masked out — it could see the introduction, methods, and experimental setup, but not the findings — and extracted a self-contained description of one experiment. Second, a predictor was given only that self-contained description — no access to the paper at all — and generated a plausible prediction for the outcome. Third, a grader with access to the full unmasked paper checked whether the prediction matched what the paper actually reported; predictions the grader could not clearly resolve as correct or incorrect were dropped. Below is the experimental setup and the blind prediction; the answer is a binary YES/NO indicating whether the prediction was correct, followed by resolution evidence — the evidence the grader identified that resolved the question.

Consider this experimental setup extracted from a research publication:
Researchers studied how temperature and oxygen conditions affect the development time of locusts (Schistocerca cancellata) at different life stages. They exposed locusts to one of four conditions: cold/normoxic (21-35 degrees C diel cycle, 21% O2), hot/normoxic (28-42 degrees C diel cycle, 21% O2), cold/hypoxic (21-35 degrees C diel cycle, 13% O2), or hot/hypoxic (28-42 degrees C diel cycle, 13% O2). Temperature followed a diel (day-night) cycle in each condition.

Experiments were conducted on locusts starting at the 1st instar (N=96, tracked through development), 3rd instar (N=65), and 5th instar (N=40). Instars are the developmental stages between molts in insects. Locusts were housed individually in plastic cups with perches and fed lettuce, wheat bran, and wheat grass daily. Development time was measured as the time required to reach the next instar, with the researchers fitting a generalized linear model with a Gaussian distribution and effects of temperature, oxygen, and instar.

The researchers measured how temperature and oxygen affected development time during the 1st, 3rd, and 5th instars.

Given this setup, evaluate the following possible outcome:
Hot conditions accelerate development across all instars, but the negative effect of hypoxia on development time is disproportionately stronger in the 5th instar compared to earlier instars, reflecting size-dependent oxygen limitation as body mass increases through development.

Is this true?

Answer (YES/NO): NO